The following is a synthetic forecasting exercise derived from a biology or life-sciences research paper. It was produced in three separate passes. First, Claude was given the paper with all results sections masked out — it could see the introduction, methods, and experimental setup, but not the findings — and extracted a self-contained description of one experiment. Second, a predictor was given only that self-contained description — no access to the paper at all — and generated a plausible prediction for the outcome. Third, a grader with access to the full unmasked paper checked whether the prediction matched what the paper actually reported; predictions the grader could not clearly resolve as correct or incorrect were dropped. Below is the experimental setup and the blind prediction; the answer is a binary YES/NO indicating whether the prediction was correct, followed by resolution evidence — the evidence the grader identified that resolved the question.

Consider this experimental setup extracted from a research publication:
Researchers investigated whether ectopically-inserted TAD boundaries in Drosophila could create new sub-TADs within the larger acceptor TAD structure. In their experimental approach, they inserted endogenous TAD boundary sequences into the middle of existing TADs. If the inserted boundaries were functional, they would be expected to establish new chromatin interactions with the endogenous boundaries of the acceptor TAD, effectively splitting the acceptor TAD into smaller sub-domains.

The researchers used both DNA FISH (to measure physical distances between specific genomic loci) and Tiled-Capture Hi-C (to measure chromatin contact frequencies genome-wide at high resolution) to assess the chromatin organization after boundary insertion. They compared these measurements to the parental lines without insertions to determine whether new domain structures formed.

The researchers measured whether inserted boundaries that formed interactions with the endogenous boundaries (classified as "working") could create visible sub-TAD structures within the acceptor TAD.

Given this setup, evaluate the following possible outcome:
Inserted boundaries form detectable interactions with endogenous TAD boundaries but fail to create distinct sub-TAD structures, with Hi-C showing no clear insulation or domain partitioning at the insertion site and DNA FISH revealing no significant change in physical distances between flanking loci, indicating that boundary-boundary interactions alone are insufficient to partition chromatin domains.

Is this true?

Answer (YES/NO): NO